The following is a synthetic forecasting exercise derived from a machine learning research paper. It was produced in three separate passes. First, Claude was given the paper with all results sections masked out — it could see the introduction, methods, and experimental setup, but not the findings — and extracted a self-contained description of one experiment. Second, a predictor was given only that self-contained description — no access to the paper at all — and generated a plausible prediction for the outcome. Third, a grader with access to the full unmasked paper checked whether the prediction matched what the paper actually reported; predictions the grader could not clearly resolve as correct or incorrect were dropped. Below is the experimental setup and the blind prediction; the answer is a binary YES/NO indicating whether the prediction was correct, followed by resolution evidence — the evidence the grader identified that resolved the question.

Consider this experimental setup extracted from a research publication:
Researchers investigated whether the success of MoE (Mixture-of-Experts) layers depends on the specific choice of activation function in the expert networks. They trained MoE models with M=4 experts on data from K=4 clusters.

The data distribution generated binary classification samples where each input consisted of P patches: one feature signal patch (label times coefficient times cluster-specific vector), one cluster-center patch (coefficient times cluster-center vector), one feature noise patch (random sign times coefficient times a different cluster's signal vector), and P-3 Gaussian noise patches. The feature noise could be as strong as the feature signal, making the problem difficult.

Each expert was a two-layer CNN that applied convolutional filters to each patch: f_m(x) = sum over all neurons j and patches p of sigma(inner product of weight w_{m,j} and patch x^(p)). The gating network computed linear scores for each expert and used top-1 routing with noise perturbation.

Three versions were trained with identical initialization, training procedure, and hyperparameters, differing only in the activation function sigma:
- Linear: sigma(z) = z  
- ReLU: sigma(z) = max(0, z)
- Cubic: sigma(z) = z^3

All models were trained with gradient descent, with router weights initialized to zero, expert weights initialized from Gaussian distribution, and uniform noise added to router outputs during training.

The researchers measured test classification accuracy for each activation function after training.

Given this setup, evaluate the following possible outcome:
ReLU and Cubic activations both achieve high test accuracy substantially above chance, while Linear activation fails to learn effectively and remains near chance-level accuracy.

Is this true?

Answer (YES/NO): NO